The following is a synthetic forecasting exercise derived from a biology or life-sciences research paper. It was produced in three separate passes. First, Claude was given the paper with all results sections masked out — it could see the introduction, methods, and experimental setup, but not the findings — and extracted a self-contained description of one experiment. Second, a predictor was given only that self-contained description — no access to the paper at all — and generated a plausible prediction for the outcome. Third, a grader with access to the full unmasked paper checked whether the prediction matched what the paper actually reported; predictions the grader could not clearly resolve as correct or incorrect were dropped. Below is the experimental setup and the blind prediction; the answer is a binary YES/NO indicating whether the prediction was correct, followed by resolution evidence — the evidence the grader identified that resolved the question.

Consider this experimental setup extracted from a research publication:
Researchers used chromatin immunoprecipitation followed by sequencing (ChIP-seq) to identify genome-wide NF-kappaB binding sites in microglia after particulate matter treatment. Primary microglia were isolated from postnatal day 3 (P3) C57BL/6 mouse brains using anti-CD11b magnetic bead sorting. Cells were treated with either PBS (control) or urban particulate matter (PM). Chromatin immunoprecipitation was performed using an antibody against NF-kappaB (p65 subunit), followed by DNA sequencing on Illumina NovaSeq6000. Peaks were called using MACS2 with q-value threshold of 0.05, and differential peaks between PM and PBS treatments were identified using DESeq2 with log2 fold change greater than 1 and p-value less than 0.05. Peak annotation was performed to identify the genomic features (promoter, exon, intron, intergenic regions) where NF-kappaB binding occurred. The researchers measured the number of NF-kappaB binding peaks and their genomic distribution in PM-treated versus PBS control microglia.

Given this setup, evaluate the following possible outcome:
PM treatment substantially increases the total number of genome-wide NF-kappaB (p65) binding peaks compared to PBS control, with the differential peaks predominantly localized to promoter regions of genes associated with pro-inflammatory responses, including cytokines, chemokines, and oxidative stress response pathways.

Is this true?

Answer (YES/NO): NO